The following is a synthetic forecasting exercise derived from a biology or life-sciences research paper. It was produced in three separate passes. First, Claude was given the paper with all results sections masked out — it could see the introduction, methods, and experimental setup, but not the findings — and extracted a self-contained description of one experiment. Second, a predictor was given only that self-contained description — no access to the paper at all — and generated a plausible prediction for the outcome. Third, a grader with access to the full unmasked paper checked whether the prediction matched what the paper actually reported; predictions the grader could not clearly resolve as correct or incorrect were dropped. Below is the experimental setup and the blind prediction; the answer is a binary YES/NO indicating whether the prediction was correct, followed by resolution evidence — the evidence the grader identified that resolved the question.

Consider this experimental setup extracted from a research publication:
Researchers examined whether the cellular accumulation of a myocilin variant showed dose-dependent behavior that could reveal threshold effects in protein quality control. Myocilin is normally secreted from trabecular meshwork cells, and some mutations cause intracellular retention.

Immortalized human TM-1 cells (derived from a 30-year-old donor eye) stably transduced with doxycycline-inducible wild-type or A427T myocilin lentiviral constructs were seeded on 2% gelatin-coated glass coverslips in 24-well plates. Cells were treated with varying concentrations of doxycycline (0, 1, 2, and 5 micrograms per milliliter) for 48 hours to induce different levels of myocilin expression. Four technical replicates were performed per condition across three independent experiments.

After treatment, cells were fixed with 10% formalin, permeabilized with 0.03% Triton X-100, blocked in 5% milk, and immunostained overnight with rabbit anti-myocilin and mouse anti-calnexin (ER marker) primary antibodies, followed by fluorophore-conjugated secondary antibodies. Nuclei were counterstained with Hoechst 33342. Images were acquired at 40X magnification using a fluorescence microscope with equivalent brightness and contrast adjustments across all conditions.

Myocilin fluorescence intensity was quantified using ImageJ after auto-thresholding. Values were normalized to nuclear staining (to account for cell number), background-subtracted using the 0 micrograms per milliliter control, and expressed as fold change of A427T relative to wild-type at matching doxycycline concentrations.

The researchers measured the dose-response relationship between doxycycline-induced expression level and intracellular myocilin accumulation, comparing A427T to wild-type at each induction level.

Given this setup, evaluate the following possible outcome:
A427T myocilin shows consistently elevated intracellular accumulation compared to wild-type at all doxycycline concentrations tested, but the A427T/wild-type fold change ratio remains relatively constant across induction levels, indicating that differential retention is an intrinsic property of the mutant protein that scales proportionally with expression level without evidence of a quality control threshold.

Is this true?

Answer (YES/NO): YES